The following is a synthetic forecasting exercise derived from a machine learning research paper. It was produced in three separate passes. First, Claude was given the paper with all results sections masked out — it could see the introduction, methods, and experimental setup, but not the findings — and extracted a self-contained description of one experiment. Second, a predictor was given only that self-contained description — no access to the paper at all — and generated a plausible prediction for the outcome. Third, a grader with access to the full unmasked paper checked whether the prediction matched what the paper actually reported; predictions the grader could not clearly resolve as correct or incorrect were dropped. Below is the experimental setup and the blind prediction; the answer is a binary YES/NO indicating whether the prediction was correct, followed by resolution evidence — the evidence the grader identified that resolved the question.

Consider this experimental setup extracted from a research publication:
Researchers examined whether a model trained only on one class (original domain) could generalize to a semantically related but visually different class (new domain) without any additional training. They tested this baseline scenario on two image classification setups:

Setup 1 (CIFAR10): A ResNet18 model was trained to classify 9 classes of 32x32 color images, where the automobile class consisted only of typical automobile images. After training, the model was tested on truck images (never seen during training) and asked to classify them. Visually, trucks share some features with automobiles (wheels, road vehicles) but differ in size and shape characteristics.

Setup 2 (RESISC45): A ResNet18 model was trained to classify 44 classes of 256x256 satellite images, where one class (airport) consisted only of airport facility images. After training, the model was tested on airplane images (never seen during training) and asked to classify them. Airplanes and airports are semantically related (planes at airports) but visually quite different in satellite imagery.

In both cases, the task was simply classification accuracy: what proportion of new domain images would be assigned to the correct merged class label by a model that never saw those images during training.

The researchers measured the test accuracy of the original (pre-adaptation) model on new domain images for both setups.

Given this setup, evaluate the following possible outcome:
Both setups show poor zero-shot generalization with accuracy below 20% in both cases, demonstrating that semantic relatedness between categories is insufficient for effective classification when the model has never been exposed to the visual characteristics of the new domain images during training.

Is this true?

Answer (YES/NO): NO